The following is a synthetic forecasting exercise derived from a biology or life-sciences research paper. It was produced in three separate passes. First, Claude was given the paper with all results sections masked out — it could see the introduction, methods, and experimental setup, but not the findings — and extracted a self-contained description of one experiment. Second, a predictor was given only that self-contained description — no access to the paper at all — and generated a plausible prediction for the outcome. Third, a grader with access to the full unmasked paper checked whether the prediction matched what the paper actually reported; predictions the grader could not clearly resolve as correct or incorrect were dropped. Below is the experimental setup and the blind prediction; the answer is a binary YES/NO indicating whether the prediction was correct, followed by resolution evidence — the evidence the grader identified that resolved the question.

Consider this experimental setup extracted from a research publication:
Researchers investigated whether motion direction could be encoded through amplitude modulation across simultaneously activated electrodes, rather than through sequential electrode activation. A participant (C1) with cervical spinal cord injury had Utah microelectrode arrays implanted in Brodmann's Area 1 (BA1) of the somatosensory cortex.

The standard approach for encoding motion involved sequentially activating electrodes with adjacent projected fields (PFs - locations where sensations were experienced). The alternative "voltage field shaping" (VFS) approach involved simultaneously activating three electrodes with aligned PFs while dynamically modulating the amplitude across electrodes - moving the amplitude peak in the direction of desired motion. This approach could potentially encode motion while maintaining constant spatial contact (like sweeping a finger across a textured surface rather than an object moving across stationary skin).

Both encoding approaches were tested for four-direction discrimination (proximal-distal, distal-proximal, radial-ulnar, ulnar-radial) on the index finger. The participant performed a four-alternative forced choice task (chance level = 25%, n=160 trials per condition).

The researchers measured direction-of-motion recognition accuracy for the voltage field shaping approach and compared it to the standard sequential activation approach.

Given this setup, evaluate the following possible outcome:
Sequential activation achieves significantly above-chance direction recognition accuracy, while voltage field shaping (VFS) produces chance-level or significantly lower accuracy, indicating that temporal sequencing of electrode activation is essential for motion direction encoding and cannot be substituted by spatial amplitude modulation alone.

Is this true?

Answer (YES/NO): NO